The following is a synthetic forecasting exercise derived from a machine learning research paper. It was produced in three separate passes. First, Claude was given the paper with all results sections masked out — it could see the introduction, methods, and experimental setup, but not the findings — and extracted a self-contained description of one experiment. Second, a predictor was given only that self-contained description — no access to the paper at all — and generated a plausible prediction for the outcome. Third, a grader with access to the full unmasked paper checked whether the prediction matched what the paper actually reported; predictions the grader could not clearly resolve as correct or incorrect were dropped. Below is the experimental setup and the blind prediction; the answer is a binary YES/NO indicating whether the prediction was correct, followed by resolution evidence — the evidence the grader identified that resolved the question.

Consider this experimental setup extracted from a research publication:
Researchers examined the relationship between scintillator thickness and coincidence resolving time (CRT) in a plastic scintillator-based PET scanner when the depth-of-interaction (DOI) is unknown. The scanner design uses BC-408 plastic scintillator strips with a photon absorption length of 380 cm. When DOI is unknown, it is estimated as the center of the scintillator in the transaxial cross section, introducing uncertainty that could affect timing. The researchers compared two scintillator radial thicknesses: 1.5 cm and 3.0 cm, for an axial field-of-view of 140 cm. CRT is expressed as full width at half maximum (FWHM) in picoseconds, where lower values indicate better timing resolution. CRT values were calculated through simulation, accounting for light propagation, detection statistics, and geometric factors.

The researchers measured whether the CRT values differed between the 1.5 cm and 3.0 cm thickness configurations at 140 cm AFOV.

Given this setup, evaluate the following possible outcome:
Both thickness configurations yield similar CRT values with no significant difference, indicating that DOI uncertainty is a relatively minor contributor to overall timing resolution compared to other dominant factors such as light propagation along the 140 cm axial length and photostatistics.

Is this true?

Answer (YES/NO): NO